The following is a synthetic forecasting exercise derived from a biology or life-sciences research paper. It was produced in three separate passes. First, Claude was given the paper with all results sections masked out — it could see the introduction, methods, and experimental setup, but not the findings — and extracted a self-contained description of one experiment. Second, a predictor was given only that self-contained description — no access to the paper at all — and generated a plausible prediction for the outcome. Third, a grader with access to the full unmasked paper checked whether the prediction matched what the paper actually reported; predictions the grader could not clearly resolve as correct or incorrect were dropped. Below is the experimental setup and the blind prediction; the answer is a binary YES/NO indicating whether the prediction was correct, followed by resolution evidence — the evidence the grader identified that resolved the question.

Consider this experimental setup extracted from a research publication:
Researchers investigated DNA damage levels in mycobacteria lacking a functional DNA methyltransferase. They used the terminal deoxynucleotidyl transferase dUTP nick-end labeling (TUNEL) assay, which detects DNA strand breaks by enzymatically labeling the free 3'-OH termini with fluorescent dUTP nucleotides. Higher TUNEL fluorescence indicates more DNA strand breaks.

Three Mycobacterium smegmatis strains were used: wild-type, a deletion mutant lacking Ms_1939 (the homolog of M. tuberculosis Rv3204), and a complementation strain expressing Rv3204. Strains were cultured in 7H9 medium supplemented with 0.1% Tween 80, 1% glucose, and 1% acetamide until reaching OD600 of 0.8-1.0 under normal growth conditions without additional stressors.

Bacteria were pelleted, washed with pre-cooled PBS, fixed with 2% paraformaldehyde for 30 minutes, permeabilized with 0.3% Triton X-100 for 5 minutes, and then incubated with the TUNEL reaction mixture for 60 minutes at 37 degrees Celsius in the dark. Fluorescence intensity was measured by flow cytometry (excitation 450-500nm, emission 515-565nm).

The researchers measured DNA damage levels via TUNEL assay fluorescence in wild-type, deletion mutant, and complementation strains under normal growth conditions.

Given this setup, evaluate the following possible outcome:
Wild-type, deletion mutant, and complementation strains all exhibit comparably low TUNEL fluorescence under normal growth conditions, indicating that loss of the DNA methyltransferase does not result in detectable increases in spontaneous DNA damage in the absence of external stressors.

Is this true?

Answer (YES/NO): NO